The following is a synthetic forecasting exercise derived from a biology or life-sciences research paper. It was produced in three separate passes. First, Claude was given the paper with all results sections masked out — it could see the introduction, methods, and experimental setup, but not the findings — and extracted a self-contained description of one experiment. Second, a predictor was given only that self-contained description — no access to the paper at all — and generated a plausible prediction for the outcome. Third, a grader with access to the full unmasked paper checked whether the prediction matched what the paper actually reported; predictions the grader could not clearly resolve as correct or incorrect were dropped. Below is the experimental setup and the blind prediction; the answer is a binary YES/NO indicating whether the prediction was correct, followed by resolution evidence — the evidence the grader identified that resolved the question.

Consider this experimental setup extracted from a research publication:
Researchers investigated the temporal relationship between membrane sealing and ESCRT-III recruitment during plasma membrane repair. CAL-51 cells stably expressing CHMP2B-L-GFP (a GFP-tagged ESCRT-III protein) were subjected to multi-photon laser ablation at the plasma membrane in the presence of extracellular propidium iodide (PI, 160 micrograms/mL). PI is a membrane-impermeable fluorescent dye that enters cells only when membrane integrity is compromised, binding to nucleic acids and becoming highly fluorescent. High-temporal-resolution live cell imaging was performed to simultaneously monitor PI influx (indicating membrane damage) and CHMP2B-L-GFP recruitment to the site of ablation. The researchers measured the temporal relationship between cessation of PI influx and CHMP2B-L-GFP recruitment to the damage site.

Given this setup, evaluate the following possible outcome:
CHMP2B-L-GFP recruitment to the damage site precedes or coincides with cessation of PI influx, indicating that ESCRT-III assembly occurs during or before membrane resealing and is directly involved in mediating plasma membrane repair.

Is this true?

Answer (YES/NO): NO